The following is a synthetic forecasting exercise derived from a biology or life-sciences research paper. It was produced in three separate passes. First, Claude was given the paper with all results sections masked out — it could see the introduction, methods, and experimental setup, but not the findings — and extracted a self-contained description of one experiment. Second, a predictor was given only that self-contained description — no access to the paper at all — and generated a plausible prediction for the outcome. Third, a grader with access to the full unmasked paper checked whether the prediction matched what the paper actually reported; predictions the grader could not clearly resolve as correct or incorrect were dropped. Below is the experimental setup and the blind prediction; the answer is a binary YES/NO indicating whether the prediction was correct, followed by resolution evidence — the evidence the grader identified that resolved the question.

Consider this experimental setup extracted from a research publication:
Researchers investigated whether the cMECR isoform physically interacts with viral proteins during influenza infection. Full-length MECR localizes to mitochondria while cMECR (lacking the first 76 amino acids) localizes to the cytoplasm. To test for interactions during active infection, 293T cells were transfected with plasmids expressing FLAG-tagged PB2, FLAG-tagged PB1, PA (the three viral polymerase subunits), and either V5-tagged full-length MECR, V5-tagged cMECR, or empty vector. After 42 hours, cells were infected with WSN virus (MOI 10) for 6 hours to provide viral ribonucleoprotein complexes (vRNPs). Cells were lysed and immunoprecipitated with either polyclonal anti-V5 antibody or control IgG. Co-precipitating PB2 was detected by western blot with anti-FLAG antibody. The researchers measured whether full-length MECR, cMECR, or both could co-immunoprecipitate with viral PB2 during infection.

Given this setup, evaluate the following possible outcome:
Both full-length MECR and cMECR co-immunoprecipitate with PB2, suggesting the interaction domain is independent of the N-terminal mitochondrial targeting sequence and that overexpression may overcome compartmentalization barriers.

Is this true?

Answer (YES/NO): NO